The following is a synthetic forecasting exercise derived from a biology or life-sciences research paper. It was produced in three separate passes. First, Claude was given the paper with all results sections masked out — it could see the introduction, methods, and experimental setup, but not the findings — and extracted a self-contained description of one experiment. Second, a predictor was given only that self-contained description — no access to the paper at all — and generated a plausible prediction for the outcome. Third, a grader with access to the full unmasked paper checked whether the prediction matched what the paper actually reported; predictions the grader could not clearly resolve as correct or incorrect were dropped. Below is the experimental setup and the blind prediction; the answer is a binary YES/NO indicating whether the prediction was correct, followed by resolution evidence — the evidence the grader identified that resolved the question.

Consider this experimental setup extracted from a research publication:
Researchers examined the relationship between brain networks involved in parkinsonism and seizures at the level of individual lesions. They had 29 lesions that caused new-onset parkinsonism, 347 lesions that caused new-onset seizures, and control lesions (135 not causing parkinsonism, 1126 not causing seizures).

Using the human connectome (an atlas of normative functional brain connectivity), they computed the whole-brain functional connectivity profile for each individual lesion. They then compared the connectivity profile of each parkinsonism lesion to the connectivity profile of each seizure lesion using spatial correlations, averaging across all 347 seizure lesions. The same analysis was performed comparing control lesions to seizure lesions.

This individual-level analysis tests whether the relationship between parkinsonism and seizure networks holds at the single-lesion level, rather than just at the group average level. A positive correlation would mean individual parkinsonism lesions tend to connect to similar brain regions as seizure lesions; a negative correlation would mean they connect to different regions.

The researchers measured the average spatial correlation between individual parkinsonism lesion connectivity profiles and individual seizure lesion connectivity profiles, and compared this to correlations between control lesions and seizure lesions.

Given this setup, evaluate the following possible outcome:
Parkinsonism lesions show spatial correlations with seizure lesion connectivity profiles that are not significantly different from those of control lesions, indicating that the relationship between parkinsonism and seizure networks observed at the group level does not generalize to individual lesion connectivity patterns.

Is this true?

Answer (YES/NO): NO